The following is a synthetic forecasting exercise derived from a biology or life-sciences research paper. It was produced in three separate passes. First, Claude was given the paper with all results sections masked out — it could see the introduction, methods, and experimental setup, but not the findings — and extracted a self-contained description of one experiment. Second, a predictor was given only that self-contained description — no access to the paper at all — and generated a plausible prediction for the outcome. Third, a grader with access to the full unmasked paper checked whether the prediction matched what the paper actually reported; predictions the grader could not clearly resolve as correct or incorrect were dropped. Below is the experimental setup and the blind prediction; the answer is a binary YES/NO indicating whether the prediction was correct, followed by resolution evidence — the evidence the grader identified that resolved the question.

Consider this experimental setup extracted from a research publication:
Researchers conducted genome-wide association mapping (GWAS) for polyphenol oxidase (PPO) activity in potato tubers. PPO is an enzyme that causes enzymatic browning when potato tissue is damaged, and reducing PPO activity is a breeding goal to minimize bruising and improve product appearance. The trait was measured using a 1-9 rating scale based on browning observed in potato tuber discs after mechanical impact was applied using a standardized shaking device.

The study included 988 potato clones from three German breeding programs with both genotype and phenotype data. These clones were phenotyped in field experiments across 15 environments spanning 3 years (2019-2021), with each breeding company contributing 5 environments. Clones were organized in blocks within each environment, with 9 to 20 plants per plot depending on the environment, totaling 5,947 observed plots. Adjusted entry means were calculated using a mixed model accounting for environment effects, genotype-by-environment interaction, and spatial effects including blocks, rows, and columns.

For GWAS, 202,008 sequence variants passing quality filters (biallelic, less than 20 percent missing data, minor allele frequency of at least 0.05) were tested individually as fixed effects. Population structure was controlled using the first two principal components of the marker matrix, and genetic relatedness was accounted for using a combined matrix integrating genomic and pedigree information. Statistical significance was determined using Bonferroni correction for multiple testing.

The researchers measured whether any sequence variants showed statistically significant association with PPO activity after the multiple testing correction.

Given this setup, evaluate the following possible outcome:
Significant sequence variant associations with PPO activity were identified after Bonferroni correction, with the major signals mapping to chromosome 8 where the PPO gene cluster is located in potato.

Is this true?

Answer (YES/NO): YES